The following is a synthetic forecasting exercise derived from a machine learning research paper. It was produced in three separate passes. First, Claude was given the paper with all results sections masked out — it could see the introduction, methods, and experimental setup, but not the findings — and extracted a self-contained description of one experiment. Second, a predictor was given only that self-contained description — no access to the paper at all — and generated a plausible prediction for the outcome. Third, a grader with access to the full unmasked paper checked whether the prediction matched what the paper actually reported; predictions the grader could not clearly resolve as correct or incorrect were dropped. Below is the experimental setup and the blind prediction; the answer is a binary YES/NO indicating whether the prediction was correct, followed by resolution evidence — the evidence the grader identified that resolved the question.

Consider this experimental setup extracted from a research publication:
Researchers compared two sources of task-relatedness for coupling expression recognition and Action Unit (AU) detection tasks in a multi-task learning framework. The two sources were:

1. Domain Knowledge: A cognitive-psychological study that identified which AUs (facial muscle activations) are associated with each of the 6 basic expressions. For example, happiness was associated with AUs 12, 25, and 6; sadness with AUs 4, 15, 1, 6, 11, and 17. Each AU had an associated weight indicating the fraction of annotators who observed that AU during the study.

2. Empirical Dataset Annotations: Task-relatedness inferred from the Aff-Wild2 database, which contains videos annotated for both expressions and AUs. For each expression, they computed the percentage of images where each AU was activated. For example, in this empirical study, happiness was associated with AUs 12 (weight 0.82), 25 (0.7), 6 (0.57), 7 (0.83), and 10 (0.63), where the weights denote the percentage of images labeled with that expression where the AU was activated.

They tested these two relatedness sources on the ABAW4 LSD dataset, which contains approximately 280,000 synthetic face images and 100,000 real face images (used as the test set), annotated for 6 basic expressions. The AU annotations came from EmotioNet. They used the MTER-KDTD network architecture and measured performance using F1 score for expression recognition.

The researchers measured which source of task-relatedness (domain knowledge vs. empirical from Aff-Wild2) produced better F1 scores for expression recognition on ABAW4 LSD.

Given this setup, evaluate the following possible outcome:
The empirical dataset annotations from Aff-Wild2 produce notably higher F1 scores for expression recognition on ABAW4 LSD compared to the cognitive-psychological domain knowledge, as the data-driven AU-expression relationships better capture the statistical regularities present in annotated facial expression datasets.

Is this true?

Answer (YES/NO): NO